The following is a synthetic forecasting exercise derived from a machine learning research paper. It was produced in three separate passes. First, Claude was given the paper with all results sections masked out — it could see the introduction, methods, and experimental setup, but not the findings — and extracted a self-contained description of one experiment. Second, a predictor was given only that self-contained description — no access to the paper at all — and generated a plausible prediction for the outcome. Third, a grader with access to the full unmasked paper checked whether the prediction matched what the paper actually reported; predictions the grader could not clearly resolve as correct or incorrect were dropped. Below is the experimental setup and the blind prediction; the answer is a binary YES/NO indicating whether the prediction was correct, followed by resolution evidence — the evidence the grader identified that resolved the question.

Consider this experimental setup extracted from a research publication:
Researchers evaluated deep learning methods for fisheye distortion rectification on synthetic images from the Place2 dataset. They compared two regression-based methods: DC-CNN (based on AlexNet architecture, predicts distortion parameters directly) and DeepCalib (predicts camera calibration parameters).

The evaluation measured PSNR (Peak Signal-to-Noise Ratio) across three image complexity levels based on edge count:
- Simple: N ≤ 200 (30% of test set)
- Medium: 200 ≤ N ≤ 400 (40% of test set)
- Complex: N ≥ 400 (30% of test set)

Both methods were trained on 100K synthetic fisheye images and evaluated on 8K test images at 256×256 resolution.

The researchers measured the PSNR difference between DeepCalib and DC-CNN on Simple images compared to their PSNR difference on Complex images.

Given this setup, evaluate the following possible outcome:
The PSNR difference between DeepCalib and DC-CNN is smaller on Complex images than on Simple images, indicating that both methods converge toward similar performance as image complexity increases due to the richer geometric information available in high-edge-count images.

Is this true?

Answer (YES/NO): YES